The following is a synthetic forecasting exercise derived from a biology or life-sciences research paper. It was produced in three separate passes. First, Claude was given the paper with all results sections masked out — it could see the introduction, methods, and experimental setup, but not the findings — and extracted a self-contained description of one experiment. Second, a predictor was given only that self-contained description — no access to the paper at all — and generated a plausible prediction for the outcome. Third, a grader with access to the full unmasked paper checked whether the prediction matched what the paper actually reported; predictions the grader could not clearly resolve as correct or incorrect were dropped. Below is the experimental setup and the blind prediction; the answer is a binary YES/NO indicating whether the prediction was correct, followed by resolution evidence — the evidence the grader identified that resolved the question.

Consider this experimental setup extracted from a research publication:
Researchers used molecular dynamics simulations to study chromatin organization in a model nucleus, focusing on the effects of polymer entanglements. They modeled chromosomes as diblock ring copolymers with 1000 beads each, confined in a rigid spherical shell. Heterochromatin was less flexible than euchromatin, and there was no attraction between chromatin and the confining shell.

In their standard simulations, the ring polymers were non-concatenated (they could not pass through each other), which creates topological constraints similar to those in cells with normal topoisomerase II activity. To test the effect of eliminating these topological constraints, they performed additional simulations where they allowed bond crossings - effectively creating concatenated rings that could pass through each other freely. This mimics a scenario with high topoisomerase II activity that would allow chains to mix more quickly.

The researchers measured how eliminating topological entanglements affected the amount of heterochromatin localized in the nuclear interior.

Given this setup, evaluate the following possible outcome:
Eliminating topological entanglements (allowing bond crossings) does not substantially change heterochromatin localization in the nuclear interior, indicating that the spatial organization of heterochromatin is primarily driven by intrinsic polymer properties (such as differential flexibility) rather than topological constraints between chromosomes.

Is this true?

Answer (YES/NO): NO